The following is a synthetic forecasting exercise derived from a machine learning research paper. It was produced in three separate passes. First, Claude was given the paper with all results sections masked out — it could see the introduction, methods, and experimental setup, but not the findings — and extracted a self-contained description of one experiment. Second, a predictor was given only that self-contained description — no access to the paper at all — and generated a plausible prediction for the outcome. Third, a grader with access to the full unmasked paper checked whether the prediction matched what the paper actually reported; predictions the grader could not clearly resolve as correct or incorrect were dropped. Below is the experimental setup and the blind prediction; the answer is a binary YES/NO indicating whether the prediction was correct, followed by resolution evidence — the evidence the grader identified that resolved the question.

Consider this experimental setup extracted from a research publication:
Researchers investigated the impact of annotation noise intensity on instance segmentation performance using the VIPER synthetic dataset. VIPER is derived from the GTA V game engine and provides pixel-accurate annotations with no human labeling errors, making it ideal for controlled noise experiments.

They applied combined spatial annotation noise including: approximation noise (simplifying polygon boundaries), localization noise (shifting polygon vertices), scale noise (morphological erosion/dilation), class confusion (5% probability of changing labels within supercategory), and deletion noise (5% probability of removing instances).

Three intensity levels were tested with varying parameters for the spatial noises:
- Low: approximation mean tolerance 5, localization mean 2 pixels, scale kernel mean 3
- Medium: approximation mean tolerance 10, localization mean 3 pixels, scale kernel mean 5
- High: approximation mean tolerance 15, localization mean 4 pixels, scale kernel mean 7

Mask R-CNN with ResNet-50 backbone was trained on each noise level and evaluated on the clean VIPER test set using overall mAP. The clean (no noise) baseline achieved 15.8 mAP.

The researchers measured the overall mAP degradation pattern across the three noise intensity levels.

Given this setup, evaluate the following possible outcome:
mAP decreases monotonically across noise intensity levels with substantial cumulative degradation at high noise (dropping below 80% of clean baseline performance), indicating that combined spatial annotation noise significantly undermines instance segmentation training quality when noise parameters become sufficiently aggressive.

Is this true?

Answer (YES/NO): YES